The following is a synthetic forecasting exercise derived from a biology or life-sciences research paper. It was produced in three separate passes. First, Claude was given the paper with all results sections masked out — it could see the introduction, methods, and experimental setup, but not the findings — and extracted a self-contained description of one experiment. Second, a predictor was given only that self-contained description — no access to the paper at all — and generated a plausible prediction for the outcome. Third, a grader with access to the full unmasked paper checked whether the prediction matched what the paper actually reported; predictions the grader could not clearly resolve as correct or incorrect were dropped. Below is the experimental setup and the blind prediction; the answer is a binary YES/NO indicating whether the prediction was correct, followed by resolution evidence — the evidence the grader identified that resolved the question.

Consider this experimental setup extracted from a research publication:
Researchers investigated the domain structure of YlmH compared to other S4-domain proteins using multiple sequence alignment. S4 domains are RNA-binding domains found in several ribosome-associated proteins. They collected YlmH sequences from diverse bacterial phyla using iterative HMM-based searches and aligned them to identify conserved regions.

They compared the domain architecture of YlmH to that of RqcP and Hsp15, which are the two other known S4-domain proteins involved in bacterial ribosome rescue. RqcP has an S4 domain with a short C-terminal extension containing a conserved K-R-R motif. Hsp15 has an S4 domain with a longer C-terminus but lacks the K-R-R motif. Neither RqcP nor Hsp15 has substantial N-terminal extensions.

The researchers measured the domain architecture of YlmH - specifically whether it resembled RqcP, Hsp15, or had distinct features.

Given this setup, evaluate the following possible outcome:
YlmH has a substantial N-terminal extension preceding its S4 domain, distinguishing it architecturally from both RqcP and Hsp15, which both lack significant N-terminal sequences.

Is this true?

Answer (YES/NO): YES